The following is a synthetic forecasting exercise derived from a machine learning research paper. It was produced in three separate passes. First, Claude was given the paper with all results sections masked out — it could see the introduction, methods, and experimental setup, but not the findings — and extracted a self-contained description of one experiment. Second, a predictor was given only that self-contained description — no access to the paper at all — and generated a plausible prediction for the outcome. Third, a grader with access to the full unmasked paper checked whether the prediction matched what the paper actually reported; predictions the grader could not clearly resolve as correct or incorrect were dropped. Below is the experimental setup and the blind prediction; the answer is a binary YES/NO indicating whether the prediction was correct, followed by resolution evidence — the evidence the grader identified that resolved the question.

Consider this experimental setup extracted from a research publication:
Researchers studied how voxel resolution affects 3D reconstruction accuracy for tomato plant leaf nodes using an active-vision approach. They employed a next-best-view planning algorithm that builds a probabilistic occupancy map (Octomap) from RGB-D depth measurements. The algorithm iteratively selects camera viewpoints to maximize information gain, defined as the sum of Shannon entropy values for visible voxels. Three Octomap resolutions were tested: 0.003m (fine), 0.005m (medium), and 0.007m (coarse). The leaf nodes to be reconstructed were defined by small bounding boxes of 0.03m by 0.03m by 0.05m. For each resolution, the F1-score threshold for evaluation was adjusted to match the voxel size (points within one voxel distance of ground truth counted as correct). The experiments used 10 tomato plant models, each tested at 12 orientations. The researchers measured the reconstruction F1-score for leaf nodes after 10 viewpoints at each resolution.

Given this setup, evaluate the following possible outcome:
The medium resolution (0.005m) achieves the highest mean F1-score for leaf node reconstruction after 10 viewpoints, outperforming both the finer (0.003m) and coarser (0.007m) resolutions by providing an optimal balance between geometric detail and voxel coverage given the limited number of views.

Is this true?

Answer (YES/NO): NO